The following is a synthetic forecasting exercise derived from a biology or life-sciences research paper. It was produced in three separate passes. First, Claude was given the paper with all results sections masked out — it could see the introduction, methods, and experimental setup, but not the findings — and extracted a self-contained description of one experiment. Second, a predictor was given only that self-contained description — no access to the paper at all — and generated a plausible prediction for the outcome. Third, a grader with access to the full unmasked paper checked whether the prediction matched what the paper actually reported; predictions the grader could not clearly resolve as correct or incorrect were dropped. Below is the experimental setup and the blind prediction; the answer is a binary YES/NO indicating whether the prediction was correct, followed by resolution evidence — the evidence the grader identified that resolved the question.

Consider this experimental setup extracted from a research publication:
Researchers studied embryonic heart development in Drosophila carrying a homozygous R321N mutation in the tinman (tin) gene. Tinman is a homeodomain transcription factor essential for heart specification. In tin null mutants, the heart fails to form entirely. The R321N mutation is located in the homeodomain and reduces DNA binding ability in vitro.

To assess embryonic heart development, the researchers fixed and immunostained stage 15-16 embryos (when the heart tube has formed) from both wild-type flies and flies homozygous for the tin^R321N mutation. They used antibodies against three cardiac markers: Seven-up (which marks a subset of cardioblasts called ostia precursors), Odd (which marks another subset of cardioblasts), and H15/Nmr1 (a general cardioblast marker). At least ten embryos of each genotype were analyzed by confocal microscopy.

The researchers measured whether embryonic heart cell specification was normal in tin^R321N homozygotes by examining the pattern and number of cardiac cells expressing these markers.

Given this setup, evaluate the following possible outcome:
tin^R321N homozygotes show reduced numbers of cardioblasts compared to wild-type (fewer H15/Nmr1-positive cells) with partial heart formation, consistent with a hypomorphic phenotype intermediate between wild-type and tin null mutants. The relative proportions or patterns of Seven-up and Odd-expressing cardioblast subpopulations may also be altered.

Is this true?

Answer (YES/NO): NO